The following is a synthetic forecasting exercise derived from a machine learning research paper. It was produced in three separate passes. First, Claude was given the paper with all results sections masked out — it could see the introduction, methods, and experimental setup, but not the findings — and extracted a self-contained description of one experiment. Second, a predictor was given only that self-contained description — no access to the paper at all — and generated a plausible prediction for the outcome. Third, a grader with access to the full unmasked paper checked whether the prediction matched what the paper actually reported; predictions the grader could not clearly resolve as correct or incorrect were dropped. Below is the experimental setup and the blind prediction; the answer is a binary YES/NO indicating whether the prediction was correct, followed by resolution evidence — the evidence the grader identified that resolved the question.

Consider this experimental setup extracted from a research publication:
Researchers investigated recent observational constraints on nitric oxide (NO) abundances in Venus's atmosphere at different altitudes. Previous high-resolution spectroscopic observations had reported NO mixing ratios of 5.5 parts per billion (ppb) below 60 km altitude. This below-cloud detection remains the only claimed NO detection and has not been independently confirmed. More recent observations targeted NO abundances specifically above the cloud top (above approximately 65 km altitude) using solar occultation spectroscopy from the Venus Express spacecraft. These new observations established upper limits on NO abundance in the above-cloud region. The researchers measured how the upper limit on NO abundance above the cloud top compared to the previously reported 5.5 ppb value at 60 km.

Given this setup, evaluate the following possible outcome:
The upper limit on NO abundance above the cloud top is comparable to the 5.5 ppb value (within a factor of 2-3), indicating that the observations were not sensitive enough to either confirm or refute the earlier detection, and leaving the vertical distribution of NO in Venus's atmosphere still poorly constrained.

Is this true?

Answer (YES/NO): NO